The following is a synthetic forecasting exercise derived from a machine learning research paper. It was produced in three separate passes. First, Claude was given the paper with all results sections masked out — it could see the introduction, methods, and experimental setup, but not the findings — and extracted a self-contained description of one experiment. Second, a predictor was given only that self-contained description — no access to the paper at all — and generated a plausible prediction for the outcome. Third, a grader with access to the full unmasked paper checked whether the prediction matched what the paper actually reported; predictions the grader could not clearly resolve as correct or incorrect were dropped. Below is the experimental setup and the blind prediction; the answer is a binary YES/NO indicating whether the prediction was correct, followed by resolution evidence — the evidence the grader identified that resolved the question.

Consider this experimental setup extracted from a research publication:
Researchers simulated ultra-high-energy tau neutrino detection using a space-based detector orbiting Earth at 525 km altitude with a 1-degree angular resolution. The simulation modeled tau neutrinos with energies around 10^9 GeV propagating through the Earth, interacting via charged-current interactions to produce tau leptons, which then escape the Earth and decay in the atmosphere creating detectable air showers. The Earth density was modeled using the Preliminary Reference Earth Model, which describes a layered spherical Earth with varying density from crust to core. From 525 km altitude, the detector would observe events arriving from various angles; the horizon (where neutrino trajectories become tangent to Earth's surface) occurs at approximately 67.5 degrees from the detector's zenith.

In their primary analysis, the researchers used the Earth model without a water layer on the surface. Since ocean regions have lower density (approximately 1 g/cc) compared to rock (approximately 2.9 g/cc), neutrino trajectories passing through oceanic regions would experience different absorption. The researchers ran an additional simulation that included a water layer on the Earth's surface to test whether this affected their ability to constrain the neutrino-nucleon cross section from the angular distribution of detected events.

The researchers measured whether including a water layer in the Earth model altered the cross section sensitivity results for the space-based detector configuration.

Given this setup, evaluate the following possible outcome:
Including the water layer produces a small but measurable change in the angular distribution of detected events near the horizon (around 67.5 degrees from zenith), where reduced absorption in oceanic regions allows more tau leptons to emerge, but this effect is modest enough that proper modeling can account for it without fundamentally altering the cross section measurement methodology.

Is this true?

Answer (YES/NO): NO